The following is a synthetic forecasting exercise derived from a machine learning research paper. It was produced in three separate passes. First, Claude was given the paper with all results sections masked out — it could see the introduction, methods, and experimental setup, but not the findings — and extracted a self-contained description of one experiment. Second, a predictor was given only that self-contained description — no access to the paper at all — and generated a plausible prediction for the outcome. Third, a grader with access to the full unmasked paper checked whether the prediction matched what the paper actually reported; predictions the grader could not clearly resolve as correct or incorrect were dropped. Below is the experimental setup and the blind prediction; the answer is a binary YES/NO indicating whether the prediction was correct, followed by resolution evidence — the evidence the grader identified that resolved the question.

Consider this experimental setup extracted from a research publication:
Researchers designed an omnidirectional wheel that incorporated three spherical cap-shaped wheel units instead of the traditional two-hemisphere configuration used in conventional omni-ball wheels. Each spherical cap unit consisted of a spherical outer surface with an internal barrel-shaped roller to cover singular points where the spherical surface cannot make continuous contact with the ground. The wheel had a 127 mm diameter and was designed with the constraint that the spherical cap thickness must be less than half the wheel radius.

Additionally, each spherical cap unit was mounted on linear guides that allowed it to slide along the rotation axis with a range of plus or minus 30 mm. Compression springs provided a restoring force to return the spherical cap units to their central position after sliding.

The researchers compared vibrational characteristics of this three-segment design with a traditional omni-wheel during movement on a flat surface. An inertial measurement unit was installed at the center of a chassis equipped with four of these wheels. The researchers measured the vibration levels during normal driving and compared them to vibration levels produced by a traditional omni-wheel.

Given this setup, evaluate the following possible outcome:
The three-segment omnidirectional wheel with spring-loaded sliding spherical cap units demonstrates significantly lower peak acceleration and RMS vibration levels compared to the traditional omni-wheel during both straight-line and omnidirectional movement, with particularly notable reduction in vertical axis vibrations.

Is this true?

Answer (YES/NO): NO